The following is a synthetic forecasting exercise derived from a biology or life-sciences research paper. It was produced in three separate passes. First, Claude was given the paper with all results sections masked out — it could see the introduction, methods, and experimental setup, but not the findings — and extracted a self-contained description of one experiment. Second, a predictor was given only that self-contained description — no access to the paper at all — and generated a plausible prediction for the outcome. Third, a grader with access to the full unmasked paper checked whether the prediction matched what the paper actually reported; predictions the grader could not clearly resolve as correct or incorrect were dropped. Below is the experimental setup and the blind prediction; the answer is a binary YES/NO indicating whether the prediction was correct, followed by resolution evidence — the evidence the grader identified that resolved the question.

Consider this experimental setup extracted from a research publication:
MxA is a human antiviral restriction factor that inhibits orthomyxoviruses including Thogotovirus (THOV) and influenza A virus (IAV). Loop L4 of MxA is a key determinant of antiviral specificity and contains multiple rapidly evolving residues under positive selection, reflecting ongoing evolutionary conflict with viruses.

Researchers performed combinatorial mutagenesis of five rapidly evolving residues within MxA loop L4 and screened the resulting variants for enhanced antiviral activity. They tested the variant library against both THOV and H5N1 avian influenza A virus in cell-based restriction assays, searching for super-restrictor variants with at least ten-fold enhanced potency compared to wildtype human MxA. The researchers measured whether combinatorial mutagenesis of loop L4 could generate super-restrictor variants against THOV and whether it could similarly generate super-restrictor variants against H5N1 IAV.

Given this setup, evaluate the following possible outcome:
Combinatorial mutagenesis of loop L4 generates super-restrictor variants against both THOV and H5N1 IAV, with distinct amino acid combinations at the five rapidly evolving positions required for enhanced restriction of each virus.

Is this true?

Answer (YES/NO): YES